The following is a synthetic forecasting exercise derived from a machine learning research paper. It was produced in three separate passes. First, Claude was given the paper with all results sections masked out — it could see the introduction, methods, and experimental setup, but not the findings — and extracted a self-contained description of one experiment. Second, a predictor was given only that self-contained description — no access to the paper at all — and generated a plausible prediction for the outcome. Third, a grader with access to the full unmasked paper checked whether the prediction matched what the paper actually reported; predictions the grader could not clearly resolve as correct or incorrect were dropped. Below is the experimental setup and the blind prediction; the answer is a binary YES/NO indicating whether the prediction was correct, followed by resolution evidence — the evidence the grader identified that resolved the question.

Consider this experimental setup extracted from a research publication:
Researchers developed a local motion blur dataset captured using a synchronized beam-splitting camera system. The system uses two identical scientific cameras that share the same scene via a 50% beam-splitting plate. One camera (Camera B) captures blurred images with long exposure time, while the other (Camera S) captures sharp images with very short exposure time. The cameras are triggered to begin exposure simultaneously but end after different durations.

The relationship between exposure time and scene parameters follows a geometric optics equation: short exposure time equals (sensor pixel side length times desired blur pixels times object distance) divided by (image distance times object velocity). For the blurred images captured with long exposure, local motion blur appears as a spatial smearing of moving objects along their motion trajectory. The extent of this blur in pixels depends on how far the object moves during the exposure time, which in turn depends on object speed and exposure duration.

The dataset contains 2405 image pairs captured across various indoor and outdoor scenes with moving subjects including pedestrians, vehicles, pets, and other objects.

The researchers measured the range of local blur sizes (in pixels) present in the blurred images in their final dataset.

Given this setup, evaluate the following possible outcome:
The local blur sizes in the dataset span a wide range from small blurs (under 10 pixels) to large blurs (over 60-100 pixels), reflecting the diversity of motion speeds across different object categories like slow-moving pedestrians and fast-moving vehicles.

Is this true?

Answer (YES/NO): NO